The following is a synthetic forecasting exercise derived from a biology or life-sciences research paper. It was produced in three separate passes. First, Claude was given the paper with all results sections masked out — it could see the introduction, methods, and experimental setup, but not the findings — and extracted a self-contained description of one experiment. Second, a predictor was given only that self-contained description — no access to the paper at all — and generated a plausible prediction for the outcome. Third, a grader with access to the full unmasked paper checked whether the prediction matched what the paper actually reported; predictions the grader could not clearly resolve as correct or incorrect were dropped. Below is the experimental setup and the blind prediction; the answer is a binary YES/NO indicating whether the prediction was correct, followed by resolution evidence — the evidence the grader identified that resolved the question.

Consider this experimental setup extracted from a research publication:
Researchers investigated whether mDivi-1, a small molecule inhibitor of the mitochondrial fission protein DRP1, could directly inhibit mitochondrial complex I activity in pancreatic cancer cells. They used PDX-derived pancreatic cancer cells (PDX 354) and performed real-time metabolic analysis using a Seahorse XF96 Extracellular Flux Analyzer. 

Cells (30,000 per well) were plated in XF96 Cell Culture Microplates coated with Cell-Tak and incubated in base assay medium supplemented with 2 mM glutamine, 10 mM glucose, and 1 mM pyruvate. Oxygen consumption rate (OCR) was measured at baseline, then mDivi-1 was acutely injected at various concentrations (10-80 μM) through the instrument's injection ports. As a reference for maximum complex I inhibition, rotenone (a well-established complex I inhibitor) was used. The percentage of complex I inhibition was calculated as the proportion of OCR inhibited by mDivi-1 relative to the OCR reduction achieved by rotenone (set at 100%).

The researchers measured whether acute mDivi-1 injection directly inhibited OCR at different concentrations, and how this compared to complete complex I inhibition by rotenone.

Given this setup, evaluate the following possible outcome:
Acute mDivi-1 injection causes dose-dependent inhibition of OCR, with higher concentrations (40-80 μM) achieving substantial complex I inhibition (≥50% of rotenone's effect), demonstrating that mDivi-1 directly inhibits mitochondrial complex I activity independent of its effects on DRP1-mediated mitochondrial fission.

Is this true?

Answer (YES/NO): NO